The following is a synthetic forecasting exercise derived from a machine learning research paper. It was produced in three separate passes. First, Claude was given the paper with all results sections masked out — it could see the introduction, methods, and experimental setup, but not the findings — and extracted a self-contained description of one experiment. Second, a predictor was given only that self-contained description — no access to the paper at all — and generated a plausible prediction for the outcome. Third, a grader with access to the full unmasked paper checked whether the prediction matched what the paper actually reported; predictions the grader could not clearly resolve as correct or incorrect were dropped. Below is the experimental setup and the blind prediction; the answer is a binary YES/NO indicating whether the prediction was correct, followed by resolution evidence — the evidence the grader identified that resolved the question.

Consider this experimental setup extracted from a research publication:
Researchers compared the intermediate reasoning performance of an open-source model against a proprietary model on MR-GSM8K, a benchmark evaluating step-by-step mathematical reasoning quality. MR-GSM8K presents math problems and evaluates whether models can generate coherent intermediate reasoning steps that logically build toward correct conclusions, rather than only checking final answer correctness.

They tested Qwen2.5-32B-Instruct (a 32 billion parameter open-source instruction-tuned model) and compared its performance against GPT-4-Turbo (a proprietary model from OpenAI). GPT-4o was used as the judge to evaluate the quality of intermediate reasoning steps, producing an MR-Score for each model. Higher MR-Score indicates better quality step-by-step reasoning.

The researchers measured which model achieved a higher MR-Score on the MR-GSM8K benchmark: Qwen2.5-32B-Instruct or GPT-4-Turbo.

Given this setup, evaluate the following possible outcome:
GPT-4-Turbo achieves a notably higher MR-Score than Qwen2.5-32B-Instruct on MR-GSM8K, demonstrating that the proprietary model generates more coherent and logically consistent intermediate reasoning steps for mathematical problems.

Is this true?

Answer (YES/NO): NO